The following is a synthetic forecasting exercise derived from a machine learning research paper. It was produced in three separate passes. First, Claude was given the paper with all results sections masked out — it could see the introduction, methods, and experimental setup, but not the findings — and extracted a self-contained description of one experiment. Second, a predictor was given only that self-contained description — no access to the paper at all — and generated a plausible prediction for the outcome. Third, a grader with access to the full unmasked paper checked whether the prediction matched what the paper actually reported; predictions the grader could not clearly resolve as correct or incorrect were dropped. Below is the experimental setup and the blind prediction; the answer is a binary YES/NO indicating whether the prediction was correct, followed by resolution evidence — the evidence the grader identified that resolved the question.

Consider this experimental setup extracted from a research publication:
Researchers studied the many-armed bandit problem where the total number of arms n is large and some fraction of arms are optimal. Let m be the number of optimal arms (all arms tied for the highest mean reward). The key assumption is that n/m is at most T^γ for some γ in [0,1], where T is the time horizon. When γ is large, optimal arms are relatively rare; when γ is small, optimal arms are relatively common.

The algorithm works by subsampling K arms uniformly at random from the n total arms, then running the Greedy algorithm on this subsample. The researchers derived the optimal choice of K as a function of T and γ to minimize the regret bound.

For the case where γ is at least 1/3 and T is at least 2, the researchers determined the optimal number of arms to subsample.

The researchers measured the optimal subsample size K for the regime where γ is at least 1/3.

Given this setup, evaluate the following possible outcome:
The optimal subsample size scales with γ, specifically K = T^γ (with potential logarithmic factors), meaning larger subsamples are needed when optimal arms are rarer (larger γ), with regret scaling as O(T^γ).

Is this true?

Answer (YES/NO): NO